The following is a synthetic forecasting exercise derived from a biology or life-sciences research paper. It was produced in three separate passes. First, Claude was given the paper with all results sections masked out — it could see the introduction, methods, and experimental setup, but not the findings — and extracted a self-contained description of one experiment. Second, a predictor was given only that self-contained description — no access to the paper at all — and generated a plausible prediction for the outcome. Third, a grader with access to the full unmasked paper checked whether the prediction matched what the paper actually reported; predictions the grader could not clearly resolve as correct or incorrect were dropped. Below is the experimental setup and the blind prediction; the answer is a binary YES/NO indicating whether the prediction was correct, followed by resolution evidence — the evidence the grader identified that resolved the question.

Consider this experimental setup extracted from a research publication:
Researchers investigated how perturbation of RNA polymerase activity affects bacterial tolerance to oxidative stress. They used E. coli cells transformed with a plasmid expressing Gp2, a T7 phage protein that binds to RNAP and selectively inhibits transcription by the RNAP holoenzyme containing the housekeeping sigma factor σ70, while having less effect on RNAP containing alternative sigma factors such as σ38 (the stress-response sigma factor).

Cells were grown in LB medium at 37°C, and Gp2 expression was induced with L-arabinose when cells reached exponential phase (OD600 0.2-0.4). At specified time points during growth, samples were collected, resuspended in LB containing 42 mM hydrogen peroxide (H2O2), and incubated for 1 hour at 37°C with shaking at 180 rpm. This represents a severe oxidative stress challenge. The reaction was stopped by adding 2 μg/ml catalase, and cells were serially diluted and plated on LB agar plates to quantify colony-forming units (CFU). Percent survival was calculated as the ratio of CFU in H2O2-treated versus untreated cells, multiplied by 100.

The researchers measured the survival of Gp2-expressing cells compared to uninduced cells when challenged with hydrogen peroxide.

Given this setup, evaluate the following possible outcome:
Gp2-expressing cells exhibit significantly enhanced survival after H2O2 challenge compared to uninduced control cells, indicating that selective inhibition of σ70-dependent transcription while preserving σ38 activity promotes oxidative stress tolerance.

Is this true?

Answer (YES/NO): YES